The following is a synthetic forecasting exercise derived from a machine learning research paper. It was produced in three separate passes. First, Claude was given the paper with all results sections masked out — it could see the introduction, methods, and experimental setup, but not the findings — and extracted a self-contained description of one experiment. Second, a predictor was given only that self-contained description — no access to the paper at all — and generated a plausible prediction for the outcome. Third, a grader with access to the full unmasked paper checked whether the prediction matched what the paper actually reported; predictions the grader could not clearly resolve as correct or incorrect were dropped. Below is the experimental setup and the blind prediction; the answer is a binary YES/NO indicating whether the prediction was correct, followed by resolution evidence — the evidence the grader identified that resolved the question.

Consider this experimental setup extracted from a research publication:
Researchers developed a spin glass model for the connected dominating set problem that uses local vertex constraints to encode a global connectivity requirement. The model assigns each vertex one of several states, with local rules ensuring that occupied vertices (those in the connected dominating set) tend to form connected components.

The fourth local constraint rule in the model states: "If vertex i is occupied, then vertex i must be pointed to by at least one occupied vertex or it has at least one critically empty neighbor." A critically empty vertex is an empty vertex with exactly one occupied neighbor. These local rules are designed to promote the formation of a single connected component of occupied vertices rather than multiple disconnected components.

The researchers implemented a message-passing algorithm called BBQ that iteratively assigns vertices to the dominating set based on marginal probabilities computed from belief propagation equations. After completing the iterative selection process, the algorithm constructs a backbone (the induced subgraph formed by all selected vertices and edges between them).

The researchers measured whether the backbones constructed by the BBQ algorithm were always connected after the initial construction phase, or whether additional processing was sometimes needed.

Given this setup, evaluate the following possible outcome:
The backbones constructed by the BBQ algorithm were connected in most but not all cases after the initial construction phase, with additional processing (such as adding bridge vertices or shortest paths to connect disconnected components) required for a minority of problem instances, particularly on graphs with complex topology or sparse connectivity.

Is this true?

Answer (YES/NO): YES